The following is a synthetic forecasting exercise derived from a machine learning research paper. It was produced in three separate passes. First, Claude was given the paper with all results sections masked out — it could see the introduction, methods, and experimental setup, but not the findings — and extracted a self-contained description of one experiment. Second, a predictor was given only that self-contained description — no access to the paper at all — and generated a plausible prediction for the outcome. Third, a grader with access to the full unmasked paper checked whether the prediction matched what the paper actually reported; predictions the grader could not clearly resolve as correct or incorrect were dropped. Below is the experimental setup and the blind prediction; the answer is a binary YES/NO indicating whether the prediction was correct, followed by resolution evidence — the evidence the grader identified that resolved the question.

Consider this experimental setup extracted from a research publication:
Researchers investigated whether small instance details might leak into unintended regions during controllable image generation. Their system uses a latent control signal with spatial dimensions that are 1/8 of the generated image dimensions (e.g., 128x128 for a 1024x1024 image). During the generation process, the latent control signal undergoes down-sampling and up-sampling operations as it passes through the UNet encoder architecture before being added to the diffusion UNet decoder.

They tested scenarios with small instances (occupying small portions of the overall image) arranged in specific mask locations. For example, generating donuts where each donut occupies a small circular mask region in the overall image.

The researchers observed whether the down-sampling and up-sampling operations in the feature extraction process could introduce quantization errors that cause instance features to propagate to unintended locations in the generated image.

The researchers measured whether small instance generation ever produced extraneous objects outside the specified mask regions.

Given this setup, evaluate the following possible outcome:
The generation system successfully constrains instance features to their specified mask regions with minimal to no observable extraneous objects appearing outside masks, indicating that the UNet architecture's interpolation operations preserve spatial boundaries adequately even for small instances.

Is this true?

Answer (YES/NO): NO